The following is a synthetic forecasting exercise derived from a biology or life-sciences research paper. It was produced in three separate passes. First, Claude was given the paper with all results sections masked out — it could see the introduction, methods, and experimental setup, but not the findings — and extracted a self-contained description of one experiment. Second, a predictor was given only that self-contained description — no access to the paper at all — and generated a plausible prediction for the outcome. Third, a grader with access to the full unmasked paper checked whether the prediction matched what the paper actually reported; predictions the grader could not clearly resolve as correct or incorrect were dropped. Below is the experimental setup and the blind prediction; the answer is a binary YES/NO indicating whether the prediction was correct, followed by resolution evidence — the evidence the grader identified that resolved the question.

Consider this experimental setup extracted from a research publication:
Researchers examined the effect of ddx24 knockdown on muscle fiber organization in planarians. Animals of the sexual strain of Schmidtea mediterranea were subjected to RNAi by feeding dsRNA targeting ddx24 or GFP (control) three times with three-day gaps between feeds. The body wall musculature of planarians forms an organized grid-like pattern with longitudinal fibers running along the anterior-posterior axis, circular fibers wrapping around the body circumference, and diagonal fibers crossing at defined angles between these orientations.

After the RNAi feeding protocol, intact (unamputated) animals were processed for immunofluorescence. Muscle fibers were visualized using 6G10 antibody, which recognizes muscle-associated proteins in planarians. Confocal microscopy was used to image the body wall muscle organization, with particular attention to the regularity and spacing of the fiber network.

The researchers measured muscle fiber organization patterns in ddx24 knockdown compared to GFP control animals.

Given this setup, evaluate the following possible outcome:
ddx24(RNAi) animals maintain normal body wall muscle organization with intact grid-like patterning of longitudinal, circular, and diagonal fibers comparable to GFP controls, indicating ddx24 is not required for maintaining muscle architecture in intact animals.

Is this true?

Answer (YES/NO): NO